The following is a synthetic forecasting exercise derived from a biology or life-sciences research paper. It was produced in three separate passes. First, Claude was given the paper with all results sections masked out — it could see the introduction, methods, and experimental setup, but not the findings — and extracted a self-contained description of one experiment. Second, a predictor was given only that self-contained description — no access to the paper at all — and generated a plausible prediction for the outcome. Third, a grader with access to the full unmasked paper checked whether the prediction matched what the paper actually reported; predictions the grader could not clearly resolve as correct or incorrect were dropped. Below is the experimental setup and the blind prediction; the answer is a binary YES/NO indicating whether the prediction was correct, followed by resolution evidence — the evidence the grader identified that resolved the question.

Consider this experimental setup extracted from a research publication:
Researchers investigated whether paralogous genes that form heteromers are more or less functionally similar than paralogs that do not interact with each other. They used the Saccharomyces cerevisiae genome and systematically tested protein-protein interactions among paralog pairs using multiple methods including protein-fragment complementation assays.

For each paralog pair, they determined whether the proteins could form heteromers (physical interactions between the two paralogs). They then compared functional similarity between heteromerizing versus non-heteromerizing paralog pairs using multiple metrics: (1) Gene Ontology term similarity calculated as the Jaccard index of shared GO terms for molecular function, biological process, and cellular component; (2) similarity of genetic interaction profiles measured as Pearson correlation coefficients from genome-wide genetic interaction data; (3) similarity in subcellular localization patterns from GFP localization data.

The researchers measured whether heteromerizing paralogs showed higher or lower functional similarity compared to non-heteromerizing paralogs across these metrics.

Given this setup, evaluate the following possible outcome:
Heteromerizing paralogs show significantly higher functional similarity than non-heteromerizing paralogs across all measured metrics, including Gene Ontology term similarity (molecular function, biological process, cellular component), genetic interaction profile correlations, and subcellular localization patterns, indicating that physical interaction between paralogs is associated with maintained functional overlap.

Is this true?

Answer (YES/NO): NO